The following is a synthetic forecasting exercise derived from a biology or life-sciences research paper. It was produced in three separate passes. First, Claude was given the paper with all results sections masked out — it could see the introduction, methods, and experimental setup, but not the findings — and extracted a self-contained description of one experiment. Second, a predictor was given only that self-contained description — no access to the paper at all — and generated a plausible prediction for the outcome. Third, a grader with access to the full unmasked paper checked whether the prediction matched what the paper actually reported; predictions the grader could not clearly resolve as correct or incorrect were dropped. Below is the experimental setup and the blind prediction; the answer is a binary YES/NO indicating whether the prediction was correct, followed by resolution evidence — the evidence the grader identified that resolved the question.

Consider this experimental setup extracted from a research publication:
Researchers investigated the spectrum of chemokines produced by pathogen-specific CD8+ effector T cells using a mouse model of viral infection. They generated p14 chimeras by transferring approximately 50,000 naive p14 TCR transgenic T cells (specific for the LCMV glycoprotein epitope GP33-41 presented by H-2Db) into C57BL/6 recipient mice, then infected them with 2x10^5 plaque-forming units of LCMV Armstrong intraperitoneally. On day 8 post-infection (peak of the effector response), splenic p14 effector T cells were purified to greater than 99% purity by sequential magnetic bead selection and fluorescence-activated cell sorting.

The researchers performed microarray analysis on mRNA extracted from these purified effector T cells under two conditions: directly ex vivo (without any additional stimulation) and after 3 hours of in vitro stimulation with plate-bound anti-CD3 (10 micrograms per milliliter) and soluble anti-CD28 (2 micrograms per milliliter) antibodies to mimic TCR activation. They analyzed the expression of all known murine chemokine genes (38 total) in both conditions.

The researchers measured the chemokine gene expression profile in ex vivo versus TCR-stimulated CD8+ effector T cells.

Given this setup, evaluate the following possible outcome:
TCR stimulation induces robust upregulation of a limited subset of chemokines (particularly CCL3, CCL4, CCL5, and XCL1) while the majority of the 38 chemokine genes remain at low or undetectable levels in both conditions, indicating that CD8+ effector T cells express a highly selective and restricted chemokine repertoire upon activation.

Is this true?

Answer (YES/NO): NO